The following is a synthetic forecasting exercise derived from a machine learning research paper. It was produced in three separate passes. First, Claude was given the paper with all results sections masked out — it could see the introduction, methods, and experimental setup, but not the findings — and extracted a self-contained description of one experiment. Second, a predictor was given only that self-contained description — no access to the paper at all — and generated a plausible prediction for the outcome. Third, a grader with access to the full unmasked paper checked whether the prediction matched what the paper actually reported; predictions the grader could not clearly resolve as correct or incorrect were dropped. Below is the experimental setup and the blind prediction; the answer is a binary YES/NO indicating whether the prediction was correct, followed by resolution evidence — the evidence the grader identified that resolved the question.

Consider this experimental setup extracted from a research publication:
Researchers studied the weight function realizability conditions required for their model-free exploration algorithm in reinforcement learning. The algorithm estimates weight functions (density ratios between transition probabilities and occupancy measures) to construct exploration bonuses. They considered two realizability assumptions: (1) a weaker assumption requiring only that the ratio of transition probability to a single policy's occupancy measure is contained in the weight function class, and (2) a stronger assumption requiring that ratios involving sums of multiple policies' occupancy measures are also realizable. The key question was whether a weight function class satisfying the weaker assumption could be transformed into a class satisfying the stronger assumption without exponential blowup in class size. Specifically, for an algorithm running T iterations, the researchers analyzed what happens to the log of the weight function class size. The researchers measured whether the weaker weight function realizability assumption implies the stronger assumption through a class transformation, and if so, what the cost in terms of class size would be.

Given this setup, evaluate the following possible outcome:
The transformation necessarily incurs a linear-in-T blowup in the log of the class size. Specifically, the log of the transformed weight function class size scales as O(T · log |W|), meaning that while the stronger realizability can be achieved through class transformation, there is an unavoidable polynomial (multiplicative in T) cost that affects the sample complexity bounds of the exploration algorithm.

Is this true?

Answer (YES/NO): YES